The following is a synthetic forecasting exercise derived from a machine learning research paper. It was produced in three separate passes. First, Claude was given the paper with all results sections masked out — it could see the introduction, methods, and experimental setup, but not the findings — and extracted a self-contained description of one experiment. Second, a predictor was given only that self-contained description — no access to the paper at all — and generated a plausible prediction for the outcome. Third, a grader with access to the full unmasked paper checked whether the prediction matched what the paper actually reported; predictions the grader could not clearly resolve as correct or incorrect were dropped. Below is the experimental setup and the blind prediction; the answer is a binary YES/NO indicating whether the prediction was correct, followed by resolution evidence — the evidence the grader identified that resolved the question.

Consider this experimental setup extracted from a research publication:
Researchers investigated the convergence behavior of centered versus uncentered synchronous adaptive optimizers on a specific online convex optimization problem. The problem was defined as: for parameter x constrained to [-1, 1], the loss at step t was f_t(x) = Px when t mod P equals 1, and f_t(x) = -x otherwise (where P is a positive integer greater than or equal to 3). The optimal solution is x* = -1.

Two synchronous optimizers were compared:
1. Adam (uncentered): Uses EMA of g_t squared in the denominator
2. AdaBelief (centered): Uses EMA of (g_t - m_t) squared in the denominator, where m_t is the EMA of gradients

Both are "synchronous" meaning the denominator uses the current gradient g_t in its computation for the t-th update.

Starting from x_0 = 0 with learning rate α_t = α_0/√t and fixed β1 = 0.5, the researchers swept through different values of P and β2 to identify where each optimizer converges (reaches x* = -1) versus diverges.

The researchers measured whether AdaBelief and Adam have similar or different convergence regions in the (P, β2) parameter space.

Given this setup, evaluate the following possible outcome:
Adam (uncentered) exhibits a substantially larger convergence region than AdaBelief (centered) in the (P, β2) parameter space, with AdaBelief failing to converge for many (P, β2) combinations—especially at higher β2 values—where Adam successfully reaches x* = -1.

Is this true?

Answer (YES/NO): NO